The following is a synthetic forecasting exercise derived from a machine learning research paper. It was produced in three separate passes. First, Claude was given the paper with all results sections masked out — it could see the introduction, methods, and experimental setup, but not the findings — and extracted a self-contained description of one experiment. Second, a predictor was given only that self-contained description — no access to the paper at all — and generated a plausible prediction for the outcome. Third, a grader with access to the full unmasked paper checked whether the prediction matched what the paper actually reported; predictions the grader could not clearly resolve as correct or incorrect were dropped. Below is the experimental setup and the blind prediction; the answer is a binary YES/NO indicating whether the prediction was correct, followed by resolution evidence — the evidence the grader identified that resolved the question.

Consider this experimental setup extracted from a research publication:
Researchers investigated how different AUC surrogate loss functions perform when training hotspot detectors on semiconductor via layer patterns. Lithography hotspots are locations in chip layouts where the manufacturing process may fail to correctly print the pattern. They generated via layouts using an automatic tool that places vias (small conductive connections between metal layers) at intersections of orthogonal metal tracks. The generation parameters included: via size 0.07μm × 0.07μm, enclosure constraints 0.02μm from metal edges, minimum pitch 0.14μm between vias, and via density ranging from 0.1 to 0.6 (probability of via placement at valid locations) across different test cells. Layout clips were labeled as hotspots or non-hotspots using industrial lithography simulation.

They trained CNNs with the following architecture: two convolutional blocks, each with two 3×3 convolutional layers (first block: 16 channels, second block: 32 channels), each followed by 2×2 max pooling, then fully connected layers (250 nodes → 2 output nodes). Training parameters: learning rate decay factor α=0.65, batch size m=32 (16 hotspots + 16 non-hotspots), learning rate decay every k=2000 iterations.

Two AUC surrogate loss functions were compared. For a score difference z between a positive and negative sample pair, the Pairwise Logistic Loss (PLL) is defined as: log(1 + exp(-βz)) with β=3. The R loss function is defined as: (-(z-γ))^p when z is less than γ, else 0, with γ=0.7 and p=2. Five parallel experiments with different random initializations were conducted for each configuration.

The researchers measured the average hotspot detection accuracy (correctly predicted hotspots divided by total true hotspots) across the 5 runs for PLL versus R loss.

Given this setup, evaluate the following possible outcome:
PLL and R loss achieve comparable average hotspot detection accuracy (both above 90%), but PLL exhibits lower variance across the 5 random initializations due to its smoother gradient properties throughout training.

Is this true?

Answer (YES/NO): NO